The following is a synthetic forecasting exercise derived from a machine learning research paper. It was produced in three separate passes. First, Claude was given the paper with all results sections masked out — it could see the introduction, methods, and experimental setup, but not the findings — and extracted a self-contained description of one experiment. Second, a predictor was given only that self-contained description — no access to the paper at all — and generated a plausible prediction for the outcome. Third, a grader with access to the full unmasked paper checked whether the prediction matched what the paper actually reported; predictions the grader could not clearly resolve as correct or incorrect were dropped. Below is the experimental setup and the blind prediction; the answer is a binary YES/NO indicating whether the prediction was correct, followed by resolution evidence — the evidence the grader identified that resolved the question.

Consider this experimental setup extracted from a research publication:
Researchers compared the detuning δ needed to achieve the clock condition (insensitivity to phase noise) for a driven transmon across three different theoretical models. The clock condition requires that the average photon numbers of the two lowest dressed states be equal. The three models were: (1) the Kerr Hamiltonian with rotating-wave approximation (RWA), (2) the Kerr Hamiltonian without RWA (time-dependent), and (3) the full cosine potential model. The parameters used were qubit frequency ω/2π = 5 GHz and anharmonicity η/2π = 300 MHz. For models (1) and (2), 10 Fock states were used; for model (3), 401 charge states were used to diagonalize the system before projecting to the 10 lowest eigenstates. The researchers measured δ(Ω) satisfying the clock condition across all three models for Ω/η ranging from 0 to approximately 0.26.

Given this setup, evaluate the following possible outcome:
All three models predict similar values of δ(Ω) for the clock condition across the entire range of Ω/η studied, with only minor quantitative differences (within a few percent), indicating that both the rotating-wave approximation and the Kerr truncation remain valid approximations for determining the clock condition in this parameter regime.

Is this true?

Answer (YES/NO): NO